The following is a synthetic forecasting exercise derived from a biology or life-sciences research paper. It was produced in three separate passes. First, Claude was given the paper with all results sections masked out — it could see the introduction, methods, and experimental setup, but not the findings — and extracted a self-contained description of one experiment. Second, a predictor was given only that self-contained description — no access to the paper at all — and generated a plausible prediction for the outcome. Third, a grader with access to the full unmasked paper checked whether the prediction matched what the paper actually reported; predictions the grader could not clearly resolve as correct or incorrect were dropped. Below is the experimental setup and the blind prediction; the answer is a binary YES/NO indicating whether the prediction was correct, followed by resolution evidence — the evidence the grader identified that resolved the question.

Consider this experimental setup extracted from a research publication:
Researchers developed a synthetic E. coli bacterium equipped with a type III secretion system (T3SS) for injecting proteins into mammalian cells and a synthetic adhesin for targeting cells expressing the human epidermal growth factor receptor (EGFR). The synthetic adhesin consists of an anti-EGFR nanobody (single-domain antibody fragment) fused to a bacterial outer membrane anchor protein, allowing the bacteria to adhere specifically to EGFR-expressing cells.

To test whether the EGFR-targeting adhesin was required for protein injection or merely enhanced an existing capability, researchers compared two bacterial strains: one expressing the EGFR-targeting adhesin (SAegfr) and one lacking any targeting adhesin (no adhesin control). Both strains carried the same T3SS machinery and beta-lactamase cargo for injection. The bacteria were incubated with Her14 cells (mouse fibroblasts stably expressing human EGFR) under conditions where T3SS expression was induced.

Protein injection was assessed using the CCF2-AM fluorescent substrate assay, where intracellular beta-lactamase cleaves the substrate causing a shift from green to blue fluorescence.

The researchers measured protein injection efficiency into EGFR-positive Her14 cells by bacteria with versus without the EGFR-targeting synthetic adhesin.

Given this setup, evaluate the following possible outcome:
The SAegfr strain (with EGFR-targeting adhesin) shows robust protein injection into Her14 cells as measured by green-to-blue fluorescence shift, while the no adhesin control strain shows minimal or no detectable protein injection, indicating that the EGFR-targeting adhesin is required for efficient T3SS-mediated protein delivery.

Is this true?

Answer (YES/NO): YES